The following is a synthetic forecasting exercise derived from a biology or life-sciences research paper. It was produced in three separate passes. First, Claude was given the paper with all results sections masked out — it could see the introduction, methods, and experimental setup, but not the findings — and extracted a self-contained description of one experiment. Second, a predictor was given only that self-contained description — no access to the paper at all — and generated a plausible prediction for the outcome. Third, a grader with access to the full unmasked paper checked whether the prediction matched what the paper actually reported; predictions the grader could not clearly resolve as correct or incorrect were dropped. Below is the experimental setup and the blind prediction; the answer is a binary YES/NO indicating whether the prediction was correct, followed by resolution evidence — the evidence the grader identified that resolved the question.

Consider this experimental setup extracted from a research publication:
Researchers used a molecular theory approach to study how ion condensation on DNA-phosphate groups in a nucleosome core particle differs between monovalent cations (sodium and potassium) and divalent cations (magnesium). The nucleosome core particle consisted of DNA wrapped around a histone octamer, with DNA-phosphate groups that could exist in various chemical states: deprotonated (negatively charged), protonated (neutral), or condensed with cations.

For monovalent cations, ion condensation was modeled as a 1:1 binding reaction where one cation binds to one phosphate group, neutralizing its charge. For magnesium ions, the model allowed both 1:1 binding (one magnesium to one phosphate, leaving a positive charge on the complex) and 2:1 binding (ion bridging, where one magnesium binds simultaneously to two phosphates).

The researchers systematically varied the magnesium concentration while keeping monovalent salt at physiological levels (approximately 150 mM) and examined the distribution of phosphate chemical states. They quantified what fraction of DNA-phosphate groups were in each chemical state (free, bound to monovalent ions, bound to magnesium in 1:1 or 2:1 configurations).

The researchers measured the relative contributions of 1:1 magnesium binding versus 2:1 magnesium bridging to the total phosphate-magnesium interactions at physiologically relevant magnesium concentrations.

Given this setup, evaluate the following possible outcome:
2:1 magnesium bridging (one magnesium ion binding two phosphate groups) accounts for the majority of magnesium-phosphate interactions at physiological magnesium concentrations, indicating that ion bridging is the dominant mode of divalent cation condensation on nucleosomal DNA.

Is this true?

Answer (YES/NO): YES